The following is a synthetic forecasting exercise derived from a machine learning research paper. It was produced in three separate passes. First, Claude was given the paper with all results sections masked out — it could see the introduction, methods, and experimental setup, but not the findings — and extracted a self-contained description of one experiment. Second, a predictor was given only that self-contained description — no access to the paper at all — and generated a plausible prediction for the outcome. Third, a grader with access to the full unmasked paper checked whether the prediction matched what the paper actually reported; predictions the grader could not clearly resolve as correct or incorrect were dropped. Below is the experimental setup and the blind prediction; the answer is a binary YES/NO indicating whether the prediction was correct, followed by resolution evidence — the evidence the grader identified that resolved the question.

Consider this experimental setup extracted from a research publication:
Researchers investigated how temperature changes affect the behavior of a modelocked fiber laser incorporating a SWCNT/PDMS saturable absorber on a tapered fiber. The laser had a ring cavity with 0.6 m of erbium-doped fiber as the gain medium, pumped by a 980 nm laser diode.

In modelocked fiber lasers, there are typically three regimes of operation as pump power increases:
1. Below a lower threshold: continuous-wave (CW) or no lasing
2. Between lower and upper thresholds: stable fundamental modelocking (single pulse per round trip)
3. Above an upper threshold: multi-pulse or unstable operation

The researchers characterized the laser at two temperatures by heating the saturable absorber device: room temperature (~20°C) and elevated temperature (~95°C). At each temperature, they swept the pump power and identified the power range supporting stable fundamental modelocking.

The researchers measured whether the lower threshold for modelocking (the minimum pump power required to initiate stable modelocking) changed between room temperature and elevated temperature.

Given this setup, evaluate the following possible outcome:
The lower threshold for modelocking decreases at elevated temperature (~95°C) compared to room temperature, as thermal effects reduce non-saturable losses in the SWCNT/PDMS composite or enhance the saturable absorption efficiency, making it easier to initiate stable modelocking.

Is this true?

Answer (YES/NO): YES